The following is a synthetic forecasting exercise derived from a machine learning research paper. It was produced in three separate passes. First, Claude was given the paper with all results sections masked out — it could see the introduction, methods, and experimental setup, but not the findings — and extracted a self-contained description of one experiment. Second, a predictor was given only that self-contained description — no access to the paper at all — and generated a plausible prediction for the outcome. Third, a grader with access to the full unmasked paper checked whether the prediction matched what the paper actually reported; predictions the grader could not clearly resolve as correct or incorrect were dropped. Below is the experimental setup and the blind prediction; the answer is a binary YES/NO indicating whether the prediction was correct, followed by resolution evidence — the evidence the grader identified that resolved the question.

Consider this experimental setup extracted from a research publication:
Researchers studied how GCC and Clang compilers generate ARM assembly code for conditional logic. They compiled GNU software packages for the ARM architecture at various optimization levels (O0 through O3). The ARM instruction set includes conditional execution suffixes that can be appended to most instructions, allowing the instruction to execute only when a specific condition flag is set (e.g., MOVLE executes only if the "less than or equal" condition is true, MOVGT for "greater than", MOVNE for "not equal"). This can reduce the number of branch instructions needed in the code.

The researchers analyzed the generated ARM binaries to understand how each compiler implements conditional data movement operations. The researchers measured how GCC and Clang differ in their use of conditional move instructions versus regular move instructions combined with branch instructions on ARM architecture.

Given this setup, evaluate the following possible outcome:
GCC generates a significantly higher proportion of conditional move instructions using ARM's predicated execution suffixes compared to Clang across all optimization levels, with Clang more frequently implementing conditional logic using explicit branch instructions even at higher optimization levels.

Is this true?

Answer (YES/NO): NO